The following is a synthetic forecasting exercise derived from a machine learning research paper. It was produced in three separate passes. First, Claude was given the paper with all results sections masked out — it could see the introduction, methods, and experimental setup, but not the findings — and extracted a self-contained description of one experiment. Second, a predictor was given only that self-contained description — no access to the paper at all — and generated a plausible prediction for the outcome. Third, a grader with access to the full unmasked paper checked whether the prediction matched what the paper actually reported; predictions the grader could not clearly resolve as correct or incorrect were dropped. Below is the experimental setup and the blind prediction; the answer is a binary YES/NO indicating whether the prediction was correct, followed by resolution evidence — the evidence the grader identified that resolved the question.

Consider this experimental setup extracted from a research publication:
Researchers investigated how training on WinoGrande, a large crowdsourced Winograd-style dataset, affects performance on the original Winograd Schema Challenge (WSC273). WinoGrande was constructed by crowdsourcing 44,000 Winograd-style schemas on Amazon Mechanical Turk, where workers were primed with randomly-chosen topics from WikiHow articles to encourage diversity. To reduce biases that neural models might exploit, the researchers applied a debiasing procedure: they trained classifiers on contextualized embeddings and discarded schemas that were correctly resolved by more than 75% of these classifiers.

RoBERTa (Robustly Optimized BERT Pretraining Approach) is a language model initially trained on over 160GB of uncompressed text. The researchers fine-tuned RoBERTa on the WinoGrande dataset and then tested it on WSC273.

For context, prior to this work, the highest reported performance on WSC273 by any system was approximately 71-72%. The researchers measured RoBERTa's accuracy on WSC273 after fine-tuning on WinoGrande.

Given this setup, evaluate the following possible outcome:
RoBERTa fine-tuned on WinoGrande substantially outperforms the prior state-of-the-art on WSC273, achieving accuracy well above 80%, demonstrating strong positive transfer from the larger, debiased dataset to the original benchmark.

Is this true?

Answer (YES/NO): YES